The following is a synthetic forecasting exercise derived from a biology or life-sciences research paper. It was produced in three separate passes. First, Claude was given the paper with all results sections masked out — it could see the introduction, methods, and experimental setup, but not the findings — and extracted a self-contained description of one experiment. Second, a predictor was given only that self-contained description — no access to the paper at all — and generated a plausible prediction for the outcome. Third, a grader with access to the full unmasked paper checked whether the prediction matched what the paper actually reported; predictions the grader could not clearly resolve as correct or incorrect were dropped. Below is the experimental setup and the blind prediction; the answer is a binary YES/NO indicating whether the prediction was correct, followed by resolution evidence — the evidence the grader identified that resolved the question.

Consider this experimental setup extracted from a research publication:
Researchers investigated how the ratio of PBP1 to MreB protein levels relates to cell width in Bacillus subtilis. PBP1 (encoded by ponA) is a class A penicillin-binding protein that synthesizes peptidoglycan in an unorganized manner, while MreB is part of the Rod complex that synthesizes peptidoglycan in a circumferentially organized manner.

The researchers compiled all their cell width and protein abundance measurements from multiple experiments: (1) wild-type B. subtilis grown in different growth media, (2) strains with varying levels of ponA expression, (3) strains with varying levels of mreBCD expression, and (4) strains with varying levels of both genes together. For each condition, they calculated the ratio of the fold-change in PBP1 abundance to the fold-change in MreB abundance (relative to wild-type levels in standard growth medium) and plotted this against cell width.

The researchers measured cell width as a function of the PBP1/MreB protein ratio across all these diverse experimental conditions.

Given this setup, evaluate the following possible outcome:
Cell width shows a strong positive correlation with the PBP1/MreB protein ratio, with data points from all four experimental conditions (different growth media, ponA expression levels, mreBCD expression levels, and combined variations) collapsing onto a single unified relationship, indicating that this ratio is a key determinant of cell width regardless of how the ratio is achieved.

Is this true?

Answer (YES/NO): YES